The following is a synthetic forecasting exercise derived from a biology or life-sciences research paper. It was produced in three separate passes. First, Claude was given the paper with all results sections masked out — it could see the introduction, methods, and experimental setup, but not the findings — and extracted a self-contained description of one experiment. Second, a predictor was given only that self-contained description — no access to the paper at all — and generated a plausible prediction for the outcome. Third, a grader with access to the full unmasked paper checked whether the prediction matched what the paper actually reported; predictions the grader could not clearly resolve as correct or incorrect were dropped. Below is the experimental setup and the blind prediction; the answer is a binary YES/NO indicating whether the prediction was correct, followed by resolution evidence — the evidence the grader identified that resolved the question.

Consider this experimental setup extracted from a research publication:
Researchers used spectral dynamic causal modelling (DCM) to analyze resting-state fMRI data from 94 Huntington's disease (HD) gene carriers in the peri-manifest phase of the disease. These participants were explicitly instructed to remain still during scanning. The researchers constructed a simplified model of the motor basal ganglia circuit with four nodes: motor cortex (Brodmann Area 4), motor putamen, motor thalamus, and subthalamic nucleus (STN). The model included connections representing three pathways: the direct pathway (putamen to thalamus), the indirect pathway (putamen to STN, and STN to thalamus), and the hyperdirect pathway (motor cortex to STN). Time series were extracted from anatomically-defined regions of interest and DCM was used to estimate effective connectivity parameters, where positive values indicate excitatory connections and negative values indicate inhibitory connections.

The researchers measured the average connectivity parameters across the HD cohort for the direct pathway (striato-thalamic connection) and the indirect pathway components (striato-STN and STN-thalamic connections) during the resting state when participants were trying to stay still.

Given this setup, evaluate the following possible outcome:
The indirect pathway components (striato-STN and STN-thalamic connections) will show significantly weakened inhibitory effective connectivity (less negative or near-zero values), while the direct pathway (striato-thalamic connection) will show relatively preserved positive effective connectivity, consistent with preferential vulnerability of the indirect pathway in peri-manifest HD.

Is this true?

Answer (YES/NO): NO